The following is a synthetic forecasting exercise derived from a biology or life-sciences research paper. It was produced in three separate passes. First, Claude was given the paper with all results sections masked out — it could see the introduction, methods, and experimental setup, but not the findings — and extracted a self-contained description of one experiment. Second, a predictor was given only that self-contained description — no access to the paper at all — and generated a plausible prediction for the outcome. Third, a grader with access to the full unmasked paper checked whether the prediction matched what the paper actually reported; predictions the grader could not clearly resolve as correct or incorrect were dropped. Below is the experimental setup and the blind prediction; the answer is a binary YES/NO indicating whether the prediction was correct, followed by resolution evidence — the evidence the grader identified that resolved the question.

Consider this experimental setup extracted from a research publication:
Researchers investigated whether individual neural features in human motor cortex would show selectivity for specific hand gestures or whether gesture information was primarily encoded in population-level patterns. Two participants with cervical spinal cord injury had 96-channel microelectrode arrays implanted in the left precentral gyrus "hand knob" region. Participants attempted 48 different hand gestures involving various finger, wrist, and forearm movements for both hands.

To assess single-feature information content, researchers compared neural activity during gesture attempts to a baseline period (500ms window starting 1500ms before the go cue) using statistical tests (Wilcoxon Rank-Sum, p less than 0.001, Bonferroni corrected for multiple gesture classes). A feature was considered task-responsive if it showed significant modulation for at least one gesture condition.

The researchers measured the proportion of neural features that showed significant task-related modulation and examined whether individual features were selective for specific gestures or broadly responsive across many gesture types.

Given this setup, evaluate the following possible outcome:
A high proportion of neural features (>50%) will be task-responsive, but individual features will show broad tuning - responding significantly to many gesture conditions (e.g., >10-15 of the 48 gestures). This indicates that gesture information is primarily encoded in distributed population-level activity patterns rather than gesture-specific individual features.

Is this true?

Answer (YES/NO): YES